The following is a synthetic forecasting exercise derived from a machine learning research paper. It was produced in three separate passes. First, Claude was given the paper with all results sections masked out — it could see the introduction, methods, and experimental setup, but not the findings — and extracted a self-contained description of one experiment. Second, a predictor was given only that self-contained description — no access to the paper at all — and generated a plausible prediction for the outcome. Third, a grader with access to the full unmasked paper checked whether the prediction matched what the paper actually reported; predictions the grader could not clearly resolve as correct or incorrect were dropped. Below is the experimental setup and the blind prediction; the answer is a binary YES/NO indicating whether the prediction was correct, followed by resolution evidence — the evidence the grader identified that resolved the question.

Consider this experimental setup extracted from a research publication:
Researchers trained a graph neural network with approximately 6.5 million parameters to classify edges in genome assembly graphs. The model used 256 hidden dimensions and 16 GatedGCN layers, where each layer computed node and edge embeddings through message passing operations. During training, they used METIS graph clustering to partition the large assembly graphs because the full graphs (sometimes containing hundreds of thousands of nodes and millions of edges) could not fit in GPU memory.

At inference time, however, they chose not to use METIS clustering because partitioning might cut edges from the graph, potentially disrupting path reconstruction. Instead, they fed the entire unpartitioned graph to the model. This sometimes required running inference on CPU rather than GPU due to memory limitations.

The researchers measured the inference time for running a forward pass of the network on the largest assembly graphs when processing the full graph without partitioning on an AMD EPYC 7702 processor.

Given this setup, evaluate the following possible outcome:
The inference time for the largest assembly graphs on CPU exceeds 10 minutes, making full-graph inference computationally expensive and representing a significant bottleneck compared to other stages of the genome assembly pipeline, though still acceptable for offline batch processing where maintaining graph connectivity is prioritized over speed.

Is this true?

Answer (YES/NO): NO